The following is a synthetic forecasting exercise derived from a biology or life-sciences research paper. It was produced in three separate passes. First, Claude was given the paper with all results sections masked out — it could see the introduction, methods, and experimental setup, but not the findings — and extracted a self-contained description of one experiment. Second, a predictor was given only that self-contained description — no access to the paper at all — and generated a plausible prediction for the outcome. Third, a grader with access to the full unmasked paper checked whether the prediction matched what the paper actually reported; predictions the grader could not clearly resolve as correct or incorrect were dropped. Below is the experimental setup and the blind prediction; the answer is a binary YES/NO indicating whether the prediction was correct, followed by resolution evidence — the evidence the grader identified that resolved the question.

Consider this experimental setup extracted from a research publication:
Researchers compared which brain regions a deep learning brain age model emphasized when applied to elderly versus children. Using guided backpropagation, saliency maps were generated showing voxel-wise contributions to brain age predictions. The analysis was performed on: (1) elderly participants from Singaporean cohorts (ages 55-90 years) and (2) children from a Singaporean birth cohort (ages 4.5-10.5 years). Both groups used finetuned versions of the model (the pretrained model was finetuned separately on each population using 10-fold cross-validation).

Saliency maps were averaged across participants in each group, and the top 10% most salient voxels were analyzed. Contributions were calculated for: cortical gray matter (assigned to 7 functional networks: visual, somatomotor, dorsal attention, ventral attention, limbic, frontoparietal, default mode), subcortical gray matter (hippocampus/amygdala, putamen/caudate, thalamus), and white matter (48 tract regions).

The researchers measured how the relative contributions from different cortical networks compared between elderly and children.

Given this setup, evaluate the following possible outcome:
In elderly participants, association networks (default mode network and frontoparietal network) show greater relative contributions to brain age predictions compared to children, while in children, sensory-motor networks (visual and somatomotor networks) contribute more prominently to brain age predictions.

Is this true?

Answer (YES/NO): NO